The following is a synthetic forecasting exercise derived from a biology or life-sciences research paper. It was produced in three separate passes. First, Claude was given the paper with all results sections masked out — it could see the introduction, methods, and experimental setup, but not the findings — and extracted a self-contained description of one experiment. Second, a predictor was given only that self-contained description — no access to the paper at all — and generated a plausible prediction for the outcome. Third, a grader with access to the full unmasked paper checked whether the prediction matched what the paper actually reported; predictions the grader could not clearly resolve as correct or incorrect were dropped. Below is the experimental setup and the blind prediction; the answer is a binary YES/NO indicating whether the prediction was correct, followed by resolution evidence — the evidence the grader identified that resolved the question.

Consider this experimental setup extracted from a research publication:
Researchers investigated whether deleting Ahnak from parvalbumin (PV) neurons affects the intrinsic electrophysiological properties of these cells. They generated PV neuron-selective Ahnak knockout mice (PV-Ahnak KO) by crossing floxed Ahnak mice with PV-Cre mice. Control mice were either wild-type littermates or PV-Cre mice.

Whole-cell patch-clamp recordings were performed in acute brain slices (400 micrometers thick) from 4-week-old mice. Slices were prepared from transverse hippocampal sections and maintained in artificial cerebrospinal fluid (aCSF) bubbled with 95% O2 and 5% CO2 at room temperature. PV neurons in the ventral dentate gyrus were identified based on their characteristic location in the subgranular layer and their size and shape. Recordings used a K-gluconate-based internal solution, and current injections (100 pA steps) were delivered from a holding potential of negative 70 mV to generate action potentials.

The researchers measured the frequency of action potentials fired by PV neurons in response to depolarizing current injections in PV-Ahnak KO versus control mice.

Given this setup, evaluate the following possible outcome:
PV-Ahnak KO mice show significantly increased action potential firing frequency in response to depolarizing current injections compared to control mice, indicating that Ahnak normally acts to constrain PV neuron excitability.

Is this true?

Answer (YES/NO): NO